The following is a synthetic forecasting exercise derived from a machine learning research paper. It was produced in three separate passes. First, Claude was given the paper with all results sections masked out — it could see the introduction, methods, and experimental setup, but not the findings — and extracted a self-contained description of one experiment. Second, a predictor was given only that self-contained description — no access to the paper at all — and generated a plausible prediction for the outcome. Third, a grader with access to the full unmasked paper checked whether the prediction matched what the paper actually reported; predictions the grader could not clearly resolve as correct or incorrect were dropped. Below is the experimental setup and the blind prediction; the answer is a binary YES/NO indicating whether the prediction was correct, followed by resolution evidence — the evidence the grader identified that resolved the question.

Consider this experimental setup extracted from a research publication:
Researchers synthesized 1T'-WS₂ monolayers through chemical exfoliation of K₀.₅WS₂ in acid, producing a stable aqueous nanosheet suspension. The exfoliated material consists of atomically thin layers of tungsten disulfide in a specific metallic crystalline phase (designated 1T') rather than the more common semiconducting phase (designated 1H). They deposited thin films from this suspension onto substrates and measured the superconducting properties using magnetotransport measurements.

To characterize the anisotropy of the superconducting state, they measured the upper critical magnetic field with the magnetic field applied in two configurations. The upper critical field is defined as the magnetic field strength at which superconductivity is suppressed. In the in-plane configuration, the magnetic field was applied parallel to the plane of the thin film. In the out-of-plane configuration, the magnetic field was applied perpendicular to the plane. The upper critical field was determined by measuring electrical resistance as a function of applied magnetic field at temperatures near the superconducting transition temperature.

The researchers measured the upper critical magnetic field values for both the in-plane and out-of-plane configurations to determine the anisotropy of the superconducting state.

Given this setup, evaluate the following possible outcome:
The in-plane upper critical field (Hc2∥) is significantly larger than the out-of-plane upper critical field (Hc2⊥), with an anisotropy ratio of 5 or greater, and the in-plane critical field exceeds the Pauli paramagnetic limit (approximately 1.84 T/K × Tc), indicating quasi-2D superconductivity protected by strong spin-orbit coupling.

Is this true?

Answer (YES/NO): NO